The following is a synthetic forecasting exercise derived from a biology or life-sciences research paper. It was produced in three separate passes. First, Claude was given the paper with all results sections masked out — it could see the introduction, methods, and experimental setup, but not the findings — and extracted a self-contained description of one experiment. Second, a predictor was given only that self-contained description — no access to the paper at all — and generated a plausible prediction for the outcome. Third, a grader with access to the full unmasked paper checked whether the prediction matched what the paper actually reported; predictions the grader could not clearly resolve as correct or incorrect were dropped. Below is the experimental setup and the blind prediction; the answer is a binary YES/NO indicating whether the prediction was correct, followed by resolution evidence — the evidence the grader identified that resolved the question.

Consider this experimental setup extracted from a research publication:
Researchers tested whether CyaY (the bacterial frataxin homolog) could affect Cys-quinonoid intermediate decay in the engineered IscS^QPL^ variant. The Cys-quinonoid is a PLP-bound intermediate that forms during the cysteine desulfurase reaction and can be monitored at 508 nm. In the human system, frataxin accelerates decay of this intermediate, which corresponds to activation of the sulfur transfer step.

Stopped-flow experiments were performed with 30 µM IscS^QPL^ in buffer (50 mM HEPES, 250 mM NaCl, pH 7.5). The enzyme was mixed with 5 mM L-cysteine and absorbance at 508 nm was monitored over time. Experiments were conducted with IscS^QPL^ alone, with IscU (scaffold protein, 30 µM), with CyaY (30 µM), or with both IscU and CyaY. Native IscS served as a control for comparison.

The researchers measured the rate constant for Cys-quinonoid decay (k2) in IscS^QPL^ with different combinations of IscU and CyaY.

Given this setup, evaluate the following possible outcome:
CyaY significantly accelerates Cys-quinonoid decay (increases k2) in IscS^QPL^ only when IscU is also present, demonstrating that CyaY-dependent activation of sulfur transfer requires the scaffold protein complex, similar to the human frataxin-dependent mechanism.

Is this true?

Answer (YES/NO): YES